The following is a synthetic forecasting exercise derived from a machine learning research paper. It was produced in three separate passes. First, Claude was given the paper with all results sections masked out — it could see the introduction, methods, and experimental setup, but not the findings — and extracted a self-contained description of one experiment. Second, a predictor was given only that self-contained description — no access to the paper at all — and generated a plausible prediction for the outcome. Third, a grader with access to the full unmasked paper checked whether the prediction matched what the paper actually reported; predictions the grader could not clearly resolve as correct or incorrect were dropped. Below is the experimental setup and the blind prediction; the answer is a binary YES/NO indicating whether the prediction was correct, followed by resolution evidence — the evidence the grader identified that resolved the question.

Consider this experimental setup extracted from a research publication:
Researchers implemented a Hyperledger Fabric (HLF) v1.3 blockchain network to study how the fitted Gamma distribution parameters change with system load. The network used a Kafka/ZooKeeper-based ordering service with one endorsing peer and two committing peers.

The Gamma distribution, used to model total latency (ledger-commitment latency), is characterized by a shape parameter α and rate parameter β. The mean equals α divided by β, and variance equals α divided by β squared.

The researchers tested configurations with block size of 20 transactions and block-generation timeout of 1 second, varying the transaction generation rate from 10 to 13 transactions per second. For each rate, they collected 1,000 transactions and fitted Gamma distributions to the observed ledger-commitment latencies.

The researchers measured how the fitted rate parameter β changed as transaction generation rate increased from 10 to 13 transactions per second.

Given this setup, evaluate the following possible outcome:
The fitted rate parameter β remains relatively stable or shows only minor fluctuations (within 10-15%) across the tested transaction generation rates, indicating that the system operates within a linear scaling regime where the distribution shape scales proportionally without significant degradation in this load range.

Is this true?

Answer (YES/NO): NO